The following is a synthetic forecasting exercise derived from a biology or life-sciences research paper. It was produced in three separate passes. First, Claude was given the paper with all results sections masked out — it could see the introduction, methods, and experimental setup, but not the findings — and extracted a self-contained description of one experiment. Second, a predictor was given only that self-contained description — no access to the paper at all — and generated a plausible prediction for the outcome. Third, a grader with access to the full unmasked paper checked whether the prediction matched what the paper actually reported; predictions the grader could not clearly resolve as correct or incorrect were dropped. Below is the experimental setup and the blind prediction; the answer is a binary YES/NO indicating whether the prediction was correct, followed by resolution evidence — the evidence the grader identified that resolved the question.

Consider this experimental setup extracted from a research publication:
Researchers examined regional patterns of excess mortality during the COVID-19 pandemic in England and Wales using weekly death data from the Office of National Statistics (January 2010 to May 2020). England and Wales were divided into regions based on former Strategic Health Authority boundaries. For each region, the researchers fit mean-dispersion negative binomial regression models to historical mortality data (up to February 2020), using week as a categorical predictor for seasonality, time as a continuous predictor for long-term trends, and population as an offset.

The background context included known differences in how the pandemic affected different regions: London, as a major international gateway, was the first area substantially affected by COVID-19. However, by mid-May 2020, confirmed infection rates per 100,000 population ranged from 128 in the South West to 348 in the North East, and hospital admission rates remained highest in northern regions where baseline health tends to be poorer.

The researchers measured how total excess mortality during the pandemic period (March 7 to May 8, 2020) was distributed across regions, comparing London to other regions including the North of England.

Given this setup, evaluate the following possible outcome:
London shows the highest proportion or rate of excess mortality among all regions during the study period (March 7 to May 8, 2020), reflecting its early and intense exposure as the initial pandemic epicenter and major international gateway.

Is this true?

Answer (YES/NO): YES